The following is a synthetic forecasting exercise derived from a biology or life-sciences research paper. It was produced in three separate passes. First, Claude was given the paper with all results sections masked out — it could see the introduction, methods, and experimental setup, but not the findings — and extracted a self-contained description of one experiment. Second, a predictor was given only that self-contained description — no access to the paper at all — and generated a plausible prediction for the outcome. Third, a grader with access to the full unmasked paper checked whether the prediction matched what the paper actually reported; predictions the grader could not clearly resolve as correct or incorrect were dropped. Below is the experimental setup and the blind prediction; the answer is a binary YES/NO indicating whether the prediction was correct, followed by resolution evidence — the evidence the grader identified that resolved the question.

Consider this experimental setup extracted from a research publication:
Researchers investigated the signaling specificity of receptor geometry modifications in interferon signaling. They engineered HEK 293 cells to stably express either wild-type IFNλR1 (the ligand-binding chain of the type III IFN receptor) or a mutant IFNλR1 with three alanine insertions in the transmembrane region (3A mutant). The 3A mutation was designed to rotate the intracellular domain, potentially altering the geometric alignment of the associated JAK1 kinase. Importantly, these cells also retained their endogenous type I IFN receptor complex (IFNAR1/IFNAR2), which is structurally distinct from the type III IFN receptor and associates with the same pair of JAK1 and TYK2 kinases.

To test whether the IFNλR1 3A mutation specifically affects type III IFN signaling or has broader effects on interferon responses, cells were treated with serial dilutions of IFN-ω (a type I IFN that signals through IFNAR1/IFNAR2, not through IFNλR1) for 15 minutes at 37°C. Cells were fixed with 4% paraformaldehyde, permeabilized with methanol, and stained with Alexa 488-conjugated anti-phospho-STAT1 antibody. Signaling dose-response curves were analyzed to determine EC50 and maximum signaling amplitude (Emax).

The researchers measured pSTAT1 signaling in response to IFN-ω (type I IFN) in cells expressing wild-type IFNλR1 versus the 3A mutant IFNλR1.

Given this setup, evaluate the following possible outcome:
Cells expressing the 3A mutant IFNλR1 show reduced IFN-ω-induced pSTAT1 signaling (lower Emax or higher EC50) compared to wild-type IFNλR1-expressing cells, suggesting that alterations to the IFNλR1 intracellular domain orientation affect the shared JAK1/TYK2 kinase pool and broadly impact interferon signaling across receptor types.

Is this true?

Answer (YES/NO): NO